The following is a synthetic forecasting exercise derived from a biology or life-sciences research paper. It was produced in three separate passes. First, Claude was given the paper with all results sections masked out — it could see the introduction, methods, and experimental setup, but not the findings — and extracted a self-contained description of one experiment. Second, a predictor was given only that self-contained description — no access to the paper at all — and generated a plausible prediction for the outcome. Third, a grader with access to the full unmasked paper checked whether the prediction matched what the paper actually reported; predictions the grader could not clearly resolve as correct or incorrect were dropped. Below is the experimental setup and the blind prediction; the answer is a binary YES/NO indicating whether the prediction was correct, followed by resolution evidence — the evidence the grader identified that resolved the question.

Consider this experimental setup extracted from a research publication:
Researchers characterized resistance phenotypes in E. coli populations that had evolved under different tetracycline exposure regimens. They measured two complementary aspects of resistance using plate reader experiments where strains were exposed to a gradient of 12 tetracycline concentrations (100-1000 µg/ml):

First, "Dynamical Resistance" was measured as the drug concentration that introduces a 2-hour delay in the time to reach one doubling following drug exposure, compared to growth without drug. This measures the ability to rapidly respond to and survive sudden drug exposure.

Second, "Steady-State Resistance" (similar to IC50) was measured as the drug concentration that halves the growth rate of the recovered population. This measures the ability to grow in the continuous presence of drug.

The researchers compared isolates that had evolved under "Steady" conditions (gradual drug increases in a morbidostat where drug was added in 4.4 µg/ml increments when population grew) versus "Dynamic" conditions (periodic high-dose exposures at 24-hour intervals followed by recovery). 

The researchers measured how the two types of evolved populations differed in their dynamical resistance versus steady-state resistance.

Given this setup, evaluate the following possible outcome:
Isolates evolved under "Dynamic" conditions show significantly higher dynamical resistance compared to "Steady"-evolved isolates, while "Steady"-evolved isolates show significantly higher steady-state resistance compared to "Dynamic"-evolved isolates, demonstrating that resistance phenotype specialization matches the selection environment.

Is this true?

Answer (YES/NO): NO